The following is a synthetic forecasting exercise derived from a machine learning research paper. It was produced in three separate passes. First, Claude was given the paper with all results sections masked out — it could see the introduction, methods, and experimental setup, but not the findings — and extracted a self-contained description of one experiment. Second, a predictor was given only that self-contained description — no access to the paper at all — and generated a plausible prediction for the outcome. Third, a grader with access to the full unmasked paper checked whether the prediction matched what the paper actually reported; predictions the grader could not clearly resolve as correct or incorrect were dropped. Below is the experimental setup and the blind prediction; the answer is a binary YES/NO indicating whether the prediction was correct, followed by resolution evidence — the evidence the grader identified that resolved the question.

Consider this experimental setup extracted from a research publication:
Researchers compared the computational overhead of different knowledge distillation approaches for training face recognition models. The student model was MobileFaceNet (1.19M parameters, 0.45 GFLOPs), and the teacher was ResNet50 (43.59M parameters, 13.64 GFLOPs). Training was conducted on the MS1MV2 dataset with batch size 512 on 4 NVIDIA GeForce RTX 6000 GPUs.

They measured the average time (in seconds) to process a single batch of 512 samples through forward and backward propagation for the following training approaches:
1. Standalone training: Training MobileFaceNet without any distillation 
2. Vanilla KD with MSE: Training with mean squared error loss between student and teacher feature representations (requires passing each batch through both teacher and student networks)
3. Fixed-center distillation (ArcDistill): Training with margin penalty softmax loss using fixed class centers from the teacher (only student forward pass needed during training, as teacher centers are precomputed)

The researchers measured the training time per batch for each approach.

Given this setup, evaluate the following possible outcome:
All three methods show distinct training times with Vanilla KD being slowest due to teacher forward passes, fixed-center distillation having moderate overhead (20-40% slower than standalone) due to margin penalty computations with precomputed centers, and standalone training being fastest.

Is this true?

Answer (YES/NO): NO